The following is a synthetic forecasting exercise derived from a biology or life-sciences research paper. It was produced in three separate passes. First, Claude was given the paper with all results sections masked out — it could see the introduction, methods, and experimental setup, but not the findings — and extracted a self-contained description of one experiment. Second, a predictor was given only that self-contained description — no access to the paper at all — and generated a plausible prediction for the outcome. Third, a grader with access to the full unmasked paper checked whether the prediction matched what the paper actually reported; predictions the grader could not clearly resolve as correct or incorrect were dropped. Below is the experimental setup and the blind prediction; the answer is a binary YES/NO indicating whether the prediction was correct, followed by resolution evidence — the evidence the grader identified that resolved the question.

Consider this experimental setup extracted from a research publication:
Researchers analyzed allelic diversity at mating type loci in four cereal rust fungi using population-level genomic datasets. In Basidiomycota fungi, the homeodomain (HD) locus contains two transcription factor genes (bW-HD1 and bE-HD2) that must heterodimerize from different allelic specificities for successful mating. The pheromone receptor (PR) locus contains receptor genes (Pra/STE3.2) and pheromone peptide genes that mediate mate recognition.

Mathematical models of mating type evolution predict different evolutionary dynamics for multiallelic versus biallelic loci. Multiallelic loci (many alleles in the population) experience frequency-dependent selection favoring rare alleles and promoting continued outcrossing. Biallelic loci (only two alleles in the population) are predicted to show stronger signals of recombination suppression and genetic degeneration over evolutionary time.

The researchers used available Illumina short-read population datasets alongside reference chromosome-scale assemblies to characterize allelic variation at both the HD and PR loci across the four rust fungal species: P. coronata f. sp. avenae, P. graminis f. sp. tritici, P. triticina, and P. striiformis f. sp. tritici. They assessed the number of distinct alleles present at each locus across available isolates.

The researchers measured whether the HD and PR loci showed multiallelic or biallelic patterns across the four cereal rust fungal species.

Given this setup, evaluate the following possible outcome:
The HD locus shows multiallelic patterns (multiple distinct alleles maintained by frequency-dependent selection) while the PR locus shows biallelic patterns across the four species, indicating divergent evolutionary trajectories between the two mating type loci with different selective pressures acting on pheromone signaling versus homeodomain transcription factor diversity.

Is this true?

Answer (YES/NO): NO